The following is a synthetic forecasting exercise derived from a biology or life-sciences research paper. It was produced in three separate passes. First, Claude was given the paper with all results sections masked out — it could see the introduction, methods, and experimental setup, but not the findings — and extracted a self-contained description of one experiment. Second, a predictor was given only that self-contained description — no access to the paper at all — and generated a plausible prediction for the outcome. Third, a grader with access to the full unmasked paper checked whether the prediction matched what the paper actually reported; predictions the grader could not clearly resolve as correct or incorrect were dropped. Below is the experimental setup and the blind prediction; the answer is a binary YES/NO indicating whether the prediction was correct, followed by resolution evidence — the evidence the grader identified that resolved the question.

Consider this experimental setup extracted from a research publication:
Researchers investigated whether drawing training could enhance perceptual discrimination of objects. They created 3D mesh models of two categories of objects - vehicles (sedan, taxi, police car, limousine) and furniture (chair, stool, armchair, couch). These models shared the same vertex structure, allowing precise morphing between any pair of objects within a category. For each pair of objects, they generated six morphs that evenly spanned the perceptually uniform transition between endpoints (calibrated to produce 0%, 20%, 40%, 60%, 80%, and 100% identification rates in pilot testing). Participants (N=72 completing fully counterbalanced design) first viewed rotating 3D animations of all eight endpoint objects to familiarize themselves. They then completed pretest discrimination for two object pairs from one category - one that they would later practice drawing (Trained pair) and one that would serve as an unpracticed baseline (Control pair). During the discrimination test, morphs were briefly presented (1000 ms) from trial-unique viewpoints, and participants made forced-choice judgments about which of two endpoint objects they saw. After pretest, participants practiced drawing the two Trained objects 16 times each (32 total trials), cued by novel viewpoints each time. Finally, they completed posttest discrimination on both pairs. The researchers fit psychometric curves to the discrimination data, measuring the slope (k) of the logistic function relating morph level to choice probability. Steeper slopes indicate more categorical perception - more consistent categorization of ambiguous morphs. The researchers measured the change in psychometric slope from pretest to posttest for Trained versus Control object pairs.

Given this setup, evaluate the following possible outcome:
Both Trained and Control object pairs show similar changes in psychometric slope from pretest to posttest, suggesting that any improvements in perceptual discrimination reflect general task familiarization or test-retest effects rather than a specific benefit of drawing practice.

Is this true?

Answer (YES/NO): NO